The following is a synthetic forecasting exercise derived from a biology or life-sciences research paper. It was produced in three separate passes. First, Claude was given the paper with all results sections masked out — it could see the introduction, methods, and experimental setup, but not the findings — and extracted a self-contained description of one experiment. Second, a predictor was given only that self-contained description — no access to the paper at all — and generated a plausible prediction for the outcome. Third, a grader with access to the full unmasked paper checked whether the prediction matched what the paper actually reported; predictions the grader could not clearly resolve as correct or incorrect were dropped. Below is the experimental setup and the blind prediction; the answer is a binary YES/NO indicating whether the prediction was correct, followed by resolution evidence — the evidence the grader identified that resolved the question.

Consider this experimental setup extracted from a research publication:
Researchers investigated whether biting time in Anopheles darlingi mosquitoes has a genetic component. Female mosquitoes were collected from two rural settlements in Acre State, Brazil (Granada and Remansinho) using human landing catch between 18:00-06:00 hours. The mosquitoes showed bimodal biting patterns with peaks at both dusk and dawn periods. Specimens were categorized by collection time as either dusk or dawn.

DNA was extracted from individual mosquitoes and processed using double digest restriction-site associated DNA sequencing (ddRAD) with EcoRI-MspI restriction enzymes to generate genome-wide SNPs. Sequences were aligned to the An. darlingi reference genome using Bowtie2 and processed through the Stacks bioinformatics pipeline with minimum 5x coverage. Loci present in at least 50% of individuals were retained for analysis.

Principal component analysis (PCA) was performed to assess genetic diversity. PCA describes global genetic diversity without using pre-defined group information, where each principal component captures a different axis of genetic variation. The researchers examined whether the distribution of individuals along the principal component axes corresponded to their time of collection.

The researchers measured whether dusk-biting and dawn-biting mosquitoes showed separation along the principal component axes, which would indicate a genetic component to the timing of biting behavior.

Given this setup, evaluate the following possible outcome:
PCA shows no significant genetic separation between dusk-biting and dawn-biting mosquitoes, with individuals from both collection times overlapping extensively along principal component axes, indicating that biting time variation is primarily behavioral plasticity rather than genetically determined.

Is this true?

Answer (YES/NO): NO